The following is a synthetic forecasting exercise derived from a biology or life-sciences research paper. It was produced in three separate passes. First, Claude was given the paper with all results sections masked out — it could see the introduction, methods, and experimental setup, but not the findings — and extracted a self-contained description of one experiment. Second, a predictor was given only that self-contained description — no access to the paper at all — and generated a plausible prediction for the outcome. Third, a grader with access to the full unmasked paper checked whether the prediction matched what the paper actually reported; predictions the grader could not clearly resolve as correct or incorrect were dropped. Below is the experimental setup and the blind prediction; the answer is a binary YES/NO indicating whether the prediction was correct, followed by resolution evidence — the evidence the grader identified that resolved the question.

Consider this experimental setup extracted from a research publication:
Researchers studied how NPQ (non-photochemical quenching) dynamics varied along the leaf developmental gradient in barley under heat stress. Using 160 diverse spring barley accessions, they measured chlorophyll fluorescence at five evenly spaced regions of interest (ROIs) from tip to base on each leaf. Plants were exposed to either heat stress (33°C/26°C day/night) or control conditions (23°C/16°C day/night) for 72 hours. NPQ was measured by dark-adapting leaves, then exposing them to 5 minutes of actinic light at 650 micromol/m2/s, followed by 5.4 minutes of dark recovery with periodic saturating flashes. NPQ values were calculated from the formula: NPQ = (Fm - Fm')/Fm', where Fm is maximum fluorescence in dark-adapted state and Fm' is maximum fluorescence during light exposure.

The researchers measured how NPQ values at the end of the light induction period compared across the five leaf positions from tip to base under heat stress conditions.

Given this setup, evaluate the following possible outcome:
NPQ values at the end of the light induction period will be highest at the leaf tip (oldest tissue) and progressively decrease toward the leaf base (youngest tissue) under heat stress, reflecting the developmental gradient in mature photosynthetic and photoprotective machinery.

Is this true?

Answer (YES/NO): NO